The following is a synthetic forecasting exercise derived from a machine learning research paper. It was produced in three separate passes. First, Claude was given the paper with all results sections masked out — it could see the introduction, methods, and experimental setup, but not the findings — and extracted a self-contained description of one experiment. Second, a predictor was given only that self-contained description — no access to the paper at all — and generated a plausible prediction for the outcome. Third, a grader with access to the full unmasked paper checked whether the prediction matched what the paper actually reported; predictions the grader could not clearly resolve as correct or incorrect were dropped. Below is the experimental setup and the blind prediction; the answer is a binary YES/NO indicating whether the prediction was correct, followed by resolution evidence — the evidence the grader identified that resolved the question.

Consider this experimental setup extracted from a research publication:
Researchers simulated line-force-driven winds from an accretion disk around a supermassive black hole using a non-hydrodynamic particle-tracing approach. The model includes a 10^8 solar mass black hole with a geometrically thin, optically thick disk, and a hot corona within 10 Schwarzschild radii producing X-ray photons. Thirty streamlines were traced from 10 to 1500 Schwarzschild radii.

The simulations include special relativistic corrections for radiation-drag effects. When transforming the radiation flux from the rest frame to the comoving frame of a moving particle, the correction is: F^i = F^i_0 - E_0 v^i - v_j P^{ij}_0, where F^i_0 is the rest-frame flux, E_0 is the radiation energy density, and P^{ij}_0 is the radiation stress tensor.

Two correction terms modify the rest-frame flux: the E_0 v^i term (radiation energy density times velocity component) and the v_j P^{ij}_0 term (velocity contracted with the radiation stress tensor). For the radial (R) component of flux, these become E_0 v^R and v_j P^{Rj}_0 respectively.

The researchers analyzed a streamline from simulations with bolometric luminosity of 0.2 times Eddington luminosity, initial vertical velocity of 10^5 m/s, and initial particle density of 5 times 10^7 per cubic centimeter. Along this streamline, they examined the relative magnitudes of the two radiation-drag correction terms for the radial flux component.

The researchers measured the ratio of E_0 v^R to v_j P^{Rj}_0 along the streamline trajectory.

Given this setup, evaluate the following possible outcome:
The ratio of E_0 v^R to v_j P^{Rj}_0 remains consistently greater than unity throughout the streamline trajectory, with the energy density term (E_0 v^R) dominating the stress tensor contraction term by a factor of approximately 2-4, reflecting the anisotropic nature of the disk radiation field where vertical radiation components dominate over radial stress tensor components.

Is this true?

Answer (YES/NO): NO